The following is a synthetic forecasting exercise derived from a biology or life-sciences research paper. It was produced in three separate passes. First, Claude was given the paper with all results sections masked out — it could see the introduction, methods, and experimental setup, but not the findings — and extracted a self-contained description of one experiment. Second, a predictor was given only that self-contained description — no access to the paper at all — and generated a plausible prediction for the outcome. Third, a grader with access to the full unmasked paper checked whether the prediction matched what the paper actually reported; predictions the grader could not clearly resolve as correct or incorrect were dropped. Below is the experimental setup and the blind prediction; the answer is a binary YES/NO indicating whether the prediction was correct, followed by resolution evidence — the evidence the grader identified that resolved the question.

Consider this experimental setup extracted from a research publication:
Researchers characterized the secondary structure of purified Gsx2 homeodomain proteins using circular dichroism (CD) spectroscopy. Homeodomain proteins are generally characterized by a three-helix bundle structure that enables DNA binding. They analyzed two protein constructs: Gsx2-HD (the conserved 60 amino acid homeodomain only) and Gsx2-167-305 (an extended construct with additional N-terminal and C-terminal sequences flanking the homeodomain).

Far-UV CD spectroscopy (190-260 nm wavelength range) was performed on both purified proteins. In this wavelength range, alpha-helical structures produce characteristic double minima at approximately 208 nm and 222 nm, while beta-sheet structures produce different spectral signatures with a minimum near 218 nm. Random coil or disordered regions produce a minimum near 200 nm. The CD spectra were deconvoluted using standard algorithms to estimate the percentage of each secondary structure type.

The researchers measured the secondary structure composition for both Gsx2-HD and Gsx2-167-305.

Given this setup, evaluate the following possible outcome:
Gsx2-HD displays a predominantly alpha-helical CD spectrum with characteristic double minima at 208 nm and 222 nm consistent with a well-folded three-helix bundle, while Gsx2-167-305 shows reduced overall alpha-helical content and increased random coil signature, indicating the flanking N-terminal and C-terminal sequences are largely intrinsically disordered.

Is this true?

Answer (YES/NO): YES